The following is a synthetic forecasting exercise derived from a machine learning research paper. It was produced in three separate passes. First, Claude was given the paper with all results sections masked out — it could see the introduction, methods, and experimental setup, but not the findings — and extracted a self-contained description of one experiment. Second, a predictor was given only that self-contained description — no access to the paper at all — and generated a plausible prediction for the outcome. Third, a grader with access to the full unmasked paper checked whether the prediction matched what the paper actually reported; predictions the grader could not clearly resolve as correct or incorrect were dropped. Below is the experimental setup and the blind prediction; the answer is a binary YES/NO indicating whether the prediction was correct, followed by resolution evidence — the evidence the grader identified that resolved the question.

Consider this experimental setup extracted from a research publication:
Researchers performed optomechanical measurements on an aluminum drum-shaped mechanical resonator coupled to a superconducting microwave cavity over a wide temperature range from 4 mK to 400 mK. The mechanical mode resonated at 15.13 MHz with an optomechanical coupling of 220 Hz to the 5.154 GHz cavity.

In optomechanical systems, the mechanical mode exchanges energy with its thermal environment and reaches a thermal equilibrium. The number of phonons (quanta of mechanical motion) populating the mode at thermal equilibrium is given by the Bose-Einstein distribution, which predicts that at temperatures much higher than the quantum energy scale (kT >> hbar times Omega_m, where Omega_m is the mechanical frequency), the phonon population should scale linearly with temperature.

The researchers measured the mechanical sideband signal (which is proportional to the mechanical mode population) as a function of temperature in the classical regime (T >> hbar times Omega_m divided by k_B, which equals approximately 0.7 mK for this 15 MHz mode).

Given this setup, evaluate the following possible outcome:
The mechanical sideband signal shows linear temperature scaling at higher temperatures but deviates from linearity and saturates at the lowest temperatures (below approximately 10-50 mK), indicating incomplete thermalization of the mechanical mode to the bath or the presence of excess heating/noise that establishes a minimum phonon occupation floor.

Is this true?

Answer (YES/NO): NO